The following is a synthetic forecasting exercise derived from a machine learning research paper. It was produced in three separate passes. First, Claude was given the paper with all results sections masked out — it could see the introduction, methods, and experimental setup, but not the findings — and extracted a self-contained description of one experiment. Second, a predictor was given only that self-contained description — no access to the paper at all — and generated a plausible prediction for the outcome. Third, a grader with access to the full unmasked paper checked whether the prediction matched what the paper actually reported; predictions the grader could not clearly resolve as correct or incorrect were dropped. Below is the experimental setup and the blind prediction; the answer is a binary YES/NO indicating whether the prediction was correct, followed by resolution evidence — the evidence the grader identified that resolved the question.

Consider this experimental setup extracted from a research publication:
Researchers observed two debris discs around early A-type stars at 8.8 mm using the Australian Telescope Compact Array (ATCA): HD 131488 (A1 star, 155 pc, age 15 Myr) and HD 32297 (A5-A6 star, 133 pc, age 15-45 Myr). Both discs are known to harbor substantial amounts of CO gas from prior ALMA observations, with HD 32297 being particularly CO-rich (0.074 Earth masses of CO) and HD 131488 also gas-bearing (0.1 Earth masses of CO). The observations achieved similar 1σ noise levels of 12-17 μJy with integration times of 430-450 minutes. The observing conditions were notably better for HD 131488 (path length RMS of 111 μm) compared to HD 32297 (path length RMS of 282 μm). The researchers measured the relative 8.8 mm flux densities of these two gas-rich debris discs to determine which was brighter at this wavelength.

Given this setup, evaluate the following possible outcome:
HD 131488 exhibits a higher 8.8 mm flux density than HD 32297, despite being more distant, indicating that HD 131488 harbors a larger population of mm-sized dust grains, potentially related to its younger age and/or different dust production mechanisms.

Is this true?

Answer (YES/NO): YES